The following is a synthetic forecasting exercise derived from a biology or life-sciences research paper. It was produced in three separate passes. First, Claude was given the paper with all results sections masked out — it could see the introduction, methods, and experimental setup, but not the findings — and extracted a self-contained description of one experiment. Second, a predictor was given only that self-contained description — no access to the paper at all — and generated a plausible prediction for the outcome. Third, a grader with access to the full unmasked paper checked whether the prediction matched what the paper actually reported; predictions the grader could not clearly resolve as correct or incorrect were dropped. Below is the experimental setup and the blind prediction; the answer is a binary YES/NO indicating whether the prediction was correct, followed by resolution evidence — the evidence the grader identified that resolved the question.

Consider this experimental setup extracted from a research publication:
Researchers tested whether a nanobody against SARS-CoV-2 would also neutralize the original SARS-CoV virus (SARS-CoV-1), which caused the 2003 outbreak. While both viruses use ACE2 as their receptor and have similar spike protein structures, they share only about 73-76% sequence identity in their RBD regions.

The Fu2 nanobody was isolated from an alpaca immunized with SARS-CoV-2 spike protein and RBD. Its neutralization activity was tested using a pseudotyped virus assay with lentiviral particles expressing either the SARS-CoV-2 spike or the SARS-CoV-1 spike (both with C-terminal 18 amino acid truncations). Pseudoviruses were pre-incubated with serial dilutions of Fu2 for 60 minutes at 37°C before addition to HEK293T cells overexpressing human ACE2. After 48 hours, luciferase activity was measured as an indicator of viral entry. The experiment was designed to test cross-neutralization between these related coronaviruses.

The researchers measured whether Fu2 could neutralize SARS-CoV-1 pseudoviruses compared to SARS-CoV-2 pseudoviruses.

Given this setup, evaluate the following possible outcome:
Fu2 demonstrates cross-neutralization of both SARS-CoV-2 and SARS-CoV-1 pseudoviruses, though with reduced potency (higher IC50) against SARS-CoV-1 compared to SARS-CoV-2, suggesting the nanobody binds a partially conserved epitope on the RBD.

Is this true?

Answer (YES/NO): YES